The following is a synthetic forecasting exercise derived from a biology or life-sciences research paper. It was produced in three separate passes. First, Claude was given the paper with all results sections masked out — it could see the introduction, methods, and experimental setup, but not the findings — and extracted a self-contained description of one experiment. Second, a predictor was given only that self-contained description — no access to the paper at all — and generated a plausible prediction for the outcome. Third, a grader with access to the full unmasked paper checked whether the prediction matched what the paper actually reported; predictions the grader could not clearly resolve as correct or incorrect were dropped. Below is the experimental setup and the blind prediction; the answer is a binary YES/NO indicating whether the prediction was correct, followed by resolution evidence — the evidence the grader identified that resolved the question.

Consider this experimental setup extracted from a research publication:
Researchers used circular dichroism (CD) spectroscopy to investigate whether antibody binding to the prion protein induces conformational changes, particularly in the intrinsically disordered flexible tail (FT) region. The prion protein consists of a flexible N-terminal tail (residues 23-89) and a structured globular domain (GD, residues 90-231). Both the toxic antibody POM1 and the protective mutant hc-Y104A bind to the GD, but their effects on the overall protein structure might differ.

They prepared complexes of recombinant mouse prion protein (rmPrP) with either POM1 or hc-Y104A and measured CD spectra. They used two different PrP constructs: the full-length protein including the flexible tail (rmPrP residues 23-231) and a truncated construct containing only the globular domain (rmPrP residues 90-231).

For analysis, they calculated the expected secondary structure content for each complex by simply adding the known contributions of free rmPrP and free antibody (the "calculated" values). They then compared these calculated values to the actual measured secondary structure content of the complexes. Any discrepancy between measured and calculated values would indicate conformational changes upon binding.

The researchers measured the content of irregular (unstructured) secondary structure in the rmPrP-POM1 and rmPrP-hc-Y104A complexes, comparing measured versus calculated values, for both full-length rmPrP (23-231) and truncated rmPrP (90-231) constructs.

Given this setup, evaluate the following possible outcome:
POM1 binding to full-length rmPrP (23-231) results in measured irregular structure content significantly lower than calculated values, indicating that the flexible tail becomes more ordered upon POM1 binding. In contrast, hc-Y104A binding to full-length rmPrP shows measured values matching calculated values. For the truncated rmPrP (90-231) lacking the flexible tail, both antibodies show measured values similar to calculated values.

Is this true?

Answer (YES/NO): NO